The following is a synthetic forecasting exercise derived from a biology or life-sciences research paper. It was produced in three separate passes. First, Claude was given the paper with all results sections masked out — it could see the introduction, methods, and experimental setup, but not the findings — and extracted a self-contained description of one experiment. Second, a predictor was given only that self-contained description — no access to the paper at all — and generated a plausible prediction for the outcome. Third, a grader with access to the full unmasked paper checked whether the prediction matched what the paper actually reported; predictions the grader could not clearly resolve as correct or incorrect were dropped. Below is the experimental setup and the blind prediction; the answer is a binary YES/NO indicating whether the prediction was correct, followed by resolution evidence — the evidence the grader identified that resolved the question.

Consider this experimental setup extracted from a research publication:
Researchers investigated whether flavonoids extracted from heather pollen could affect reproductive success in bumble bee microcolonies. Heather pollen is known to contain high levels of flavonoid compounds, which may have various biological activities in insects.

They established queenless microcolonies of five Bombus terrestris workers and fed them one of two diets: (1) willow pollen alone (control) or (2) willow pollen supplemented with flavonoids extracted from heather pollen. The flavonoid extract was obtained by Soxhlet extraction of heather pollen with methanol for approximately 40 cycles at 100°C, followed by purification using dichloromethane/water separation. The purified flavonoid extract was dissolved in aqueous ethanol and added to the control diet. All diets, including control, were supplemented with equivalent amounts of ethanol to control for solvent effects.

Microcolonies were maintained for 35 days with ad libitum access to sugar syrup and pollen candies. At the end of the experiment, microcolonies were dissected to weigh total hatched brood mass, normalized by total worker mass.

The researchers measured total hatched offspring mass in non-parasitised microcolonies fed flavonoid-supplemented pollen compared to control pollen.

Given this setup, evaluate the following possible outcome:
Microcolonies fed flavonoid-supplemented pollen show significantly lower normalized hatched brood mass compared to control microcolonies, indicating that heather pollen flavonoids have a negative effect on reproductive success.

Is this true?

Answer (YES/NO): YES